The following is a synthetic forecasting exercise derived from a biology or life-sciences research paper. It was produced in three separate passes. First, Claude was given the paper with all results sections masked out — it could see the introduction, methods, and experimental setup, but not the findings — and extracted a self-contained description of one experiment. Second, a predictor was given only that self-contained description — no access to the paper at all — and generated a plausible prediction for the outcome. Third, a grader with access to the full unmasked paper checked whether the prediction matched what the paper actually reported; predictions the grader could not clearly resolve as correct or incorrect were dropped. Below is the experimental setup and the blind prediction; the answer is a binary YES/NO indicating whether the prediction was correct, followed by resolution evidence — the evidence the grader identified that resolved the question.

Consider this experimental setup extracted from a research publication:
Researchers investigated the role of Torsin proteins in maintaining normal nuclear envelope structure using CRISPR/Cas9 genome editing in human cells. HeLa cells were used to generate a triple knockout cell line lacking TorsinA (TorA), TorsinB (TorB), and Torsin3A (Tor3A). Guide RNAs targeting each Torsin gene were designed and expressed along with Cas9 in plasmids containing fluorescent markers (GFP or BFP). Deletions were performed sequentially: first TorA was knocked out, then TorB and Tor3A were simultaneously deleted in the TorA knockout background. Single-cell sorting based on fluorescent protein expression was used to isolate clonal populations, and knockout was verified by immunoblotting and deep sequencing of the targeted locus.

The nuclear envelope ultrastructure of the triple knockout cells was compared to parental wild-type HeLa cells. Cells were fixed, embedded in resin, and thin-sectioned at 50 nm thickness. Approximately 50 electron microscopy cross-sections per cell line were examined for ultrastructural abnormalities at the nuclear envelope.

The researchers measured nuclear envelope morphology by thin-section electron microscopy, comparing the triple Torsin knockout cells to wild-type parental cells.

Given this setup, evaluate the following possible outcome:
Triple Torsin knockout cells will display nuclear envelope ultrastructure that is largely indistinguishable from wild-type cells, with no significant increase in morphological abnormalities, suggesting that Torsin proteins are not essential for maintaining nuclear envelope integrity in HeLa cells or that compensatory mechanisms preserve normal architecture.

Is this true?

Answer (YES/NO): NO